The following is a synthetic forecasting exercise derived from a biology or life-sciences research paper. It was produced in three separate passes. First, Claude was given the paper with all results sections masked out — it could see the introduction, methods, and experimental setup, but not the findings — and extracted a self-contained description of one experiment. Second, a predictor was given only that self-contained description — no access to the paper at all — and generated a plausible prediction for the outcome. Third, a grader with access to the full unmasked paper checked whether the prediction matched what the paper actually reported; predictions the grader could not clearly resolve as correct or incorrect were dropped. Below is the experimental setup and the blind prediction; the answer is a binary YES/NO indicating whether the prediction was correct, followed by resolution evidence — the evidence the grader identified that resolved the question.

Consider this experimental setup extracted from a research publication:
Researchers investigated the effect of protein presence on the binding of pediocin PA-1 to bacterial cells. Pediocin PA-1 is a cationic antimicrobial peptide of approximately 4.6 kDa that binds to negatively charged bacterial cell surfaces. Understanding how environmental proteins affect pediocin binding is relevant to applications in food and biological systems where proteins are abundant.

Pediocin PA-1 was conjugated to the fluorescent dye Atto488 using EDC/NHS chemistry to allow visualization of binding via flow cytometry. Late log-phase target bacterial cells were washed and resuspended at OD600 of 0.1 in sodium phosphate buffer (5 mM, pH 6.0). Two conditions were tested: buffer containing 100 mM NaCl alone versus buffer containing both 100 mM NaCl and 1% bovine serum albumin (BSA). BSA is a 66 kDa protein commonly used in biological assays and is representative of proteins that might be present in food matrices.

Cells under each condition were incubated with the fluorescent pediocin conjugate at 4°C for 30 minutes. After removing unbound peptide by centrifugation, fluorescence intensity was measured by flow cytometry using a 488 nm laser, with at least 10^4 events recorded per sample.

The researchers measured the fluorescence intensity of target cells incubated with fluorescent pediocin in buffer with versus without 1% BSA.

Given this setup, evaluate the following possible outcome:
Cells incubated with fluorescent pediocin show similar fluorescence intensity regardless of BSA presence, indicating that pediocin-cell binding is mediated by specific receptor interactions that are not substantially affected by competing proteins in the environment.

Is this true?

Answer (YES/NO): NO